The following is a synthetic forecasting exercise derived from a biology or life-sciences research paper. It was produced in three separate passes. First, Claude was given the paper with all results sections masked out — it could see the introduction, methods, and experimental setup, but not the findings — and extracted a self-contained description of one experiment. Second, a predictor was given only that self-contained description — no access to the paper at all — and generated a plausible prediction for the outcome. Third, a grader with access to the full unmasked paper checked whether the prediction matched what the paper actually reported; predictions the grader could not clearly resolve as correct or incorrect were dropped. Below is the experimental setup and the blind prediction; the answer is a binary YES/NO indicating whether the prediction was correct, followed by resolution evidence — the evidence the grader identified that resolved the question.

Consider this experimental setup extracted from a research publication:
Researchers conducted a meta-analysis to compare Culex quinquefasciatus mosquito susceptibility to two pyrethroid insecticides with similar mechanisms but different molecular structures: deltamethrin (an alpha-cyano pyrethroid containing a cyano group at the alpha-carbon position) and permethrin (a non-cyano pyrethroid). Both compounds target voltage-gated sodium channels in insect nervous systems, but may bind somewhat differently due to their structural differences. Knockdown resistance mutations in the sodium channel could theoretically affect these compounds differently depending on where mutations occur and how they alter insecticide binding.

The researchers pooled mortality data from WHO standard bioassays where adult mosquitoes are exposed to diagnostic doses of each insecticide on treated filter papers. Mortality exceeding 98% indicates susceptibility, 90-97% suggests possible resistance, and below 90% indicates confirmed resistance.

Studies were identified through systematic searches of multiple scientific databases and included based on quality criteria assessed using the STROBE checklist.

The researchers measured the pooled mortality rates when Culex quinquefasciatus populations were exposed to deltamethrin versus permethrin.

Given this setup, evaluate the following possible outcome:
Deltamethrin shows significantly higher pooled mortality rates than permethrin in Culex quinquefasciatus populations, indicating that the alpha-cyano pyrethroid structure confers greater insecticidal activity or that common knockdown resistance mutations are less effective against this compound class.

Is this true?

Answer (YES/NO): NO